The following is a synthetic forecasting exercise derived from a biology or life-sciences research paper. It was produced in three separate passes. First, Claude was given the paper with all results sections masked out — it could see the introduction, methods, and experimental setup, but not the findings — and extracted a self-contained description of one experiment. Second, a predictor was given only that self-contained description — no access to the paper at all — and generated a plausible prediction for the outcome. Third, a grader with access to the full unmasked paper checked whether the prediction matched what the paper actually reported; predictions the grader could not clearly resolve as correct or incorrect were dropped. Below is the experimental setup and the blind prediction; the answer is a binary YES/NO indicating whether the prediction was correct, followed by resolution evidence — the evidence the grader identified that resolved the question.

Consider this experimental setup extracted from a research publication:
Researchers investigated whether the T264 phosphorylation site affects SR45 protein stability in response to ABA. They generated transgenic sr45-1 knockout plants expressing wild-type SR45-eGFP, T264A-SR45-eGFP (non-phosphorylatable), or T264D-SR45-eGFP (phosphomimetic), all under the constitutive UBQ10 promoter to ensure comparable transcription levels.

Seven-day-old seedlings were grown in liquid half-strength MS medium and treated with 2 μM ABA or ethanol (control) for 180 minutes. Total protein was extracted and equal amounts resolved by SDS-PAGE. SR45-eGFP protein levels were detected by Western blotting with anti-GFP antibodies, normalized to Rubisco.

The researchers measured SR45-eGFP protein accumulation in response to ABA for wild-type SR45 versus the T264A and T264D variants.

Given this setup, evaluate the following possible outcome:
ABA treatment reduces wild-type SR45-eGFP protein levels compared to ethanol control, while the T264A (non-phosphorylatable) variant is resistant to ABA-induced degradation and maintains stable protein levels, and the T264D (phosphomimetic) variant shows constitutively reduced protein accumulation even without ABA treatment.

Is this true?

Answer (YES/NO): NO